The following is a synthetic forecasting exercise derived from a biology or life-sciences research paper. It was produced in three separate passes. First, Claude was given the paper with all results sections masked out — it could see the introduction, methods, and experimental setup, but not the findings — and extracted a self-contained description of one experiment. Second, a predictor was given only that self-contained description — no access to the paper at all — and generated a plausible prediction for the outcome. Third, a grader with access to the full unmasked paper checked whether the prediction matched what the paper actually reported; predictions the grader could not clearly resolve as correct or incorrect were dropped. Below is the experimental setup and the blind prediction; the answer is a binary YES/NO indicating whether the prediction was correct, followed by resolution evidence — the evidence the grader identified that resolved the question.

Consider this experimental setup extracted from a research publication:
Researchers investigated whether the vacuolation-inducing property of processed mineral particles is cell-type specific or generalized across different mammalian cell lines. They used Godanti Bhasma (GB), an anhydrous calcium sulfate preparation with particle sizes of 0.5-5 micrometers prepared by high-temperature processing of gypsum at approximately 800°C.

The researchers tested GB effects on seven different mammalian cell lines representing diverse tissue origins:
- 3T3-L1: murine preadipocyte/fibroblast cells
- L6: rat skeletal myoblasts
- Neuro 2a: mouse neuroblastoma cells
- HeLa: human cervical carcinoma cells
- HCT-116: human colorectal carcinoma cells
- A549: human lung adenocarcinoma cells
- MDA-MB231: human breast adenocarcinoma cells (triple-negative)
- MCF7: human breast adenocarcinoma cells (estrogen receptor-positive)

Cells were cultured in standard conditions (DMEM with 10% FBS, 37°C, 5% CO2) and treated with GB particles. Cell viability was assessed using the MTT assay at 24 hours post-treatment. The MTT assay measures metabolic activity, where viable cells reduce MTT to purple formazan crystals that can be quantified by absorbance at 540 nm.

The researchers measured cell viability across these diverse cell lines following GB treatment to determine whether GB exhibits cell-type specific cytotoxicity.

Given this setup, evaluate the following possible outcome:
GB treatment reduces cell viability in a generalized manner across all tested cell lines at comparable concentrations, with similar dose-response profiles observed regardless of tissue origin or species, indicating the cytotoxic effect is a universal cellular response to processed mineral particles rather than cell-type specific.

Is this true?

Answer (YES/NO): NO